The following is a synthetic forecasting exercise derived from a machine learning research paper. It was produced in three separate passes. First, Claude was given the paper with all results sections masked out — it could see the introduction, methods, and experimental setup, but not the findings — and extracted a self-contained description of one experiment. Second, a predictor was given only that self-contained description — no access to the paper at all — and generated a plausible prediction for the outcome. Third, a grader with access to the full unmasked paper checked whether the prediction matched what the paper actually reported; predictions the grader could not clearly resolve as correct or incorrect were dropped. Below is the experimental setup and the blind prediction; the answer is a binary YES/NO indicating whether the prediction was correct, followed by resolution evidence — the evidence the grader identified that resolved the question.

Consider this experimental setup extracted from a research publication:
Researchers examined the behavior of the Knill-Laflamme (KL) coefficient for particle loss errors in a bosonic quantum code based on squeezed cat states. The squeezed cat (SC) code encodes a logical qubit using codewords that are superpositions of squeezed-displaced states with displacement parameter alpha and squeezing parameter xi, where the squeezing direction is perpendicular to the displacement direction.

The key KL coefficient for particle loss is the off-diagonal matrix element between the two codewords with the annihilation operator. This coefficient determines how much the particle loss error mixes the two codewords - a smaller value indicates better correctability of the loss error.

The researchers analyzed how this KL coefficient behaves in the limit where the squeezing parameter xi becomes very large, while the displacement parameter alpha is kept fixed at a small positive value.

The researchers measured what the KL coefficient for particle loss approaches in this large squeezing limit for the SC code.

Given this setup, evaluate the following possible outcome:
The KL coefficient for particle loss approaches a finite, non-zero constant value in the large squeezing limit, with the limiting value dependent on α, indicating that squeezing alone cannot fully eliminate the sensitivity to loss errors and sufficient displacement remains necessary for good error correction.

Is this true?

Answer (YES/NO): NO